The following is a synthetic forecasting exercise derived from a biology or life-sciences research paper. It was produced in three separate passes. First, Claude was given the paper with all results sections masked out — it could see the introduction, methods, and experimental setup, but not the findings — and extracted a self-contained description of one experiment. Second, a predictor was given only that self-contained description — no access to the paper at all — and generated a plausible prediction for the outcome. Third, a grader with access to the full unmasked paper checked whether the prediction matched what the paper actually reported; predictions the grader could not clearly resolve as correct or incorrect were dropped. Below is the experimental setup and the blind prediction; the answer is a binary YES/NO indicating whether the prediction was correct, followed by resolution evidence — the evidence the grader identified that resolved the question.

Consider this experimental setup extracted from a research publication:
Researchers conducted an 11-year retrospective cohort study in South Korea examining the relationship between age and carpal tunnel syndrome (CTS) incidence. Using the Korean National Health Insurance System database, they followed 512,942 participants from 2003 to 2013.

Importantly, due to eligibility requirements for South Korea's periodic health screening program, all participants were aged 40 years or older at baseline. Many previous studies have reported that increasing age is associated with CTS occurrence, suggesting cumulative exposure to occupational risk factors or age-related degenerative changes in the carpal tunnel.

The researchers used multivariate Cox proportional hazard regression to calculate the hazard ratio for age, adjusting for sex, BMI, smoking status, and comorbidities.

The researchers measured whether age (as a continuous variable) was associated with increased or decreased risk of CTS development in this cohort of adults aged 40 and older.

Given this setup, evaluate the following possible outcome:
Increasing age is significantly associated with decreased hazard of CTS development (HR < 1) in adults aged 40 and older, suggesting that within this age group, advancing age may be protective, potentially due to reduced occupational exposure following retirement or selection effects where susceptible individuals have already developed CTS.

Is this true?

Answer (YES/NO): YES